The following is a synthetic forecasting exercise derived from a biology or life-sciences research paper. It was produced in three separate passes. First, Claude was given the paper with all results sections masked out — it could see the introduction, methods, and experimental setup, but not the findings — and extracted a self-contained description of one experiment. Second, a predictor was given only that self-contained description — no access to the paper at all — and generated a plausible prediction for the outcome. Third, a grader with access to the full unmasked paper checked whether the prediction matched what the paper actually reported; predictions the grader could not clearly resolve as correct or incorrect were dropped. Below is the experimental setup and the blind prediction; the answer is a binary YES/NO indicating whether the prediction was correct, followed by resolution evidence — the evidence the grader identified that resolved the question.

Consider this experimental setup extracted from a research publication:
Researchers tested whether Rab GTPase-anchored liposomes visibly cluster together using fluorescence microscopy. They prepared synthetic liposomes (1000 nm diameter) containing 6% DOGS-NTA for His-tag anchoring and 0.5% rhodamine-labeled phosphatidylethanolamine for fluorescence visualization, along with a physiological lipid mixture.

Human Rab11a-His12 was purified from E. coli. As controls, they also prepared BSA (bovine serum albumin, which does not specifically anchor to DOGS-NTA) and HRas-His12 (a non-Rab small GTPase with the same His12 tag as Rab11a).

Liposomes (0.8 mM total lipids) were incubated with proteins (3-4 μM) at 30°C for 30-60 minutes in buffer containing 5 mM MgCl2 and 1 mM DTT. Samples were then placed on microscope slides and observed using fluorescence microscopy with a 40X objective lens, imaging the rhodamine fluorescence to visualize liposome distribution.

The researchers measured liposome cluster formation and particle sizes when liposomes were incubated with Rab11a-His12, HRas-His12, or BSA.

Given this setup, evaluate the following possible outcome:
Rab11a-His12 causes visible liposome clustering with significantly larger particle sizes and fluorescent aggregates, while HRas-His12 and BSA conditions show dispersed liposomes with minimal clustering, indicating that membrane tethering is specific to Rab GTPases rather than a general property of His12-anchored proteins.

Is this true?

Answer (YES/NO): YES